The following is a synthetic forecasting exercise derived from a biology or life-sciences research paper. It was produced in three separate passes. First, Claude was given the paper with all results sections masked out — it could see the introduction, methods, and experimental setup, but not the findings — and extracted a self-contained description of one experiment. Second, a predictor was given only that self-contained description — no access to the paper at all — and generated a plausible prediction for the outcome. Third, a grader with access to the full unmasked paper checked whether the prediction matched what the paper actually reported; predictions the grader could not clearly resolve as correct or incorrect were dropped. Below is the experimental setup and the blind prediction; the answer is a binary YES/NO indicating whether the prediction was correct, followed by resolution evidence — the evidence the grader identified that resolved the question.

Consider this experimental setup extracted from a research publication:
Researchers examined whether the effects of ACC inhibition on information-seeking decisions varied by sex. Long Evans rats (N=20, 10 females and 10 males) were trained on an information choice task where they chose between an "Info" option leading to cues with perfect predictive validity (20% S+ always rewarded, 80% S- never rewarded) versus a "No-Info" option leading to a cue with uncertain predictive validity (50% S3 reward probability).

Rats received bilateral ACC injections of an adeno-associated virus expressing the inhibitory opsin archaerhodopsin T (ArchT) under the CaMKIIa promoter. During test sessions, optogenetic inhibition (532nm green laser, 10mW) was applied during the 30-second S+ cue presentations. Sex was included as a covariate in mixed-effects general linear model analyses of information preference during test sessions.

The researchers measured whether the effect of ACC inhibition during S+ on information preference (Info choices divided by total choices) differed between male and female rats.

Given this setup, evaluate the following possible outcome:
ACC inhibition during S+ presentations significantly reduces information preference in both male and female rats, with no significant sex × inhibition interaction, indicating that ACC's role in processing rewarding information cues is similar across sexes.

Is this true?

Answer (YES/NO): NO